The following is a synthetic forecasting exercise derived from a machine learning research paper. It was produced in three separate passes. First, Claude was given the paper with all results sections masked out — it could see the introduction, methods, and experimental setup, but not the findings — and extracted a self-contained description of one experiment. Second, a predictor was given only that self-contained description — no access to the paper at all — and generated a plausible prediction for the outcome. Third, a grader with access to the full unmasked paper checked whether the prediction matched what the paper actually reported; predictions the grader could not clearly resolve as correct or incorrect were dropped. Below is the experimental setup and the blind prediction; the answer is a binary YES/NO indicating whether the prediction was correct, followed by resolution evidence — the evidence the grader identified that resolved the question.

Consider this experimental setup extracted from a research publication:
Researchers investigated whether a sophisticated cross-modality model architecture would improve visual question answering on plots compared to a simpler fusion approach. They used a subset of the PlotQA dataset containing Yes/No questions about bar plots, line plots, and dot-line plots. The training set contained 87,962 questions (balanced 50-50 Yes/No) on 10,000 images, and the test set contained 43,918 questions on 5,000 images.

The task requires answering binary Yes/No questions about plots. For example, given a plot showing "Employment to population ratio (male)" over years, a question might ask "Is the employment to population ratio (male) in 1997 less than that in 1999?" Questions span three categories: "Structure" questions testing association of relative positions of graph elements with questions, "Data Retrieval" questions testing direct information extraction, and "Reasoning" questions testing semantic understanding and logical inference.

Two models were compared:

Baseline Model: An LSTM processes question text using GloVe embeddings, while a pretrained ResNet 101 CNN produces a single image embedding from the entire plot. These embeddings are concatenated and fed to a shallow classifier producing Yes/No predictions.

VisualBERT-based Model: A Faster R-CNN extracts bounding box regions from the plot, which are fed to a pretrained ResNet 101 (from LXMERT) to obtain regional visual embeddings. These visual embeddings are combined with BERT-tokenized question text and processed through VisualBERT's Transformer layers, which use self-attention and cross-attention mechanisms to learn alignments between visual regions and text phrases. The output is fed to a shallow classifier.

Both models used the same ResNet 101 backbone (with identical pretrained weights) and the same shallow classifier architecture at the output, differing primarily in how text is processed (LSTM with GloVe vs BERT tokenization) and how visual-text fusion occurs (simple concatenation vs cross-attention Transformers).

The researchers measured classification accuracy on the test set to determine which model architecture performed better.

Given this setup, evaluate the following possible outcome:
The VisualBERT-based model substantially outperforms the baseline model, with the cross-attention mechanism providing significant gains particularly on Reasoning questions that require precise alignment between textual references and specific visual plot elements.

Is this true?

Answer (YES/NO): NO